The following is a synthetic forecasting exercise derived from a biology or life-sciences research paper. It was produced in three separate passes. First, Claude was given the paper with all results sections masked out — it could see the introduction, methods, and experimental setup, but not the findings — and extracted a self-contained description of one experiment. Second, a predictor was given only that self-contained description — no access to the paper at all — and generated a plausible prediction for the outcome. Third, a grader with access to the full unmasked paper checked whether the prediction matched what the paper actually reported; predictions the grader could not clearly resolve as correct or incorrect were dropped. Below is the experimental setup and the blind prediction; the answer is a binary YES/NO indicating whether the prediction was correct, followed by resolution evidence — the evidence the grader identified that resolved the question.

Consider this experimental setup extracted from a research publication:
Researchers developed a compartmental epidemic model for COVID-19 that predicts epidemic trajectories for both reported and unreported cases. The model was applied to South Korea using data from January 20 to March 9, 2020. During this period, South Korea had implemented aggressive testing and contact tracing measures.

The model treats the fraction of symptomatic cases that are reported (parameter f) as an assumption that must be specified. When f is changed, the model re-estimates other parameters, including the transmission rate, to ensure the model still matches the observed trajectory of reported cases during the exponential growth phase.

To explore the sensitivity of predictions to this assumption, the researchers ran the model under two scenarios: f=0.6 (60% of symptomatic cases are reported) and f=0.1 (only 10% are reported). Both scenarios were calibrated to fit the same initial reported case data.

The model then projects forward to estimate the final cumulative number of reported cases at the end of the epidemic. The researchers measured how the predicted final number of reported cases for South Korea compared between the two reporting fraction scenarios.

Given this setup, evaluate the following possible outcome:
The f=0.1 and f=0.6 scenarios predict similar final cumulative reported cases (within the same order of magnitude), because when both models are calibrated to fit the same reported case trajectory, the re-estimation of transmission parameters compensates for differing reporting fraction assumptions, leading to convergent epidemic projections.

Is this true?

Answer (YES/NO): YES